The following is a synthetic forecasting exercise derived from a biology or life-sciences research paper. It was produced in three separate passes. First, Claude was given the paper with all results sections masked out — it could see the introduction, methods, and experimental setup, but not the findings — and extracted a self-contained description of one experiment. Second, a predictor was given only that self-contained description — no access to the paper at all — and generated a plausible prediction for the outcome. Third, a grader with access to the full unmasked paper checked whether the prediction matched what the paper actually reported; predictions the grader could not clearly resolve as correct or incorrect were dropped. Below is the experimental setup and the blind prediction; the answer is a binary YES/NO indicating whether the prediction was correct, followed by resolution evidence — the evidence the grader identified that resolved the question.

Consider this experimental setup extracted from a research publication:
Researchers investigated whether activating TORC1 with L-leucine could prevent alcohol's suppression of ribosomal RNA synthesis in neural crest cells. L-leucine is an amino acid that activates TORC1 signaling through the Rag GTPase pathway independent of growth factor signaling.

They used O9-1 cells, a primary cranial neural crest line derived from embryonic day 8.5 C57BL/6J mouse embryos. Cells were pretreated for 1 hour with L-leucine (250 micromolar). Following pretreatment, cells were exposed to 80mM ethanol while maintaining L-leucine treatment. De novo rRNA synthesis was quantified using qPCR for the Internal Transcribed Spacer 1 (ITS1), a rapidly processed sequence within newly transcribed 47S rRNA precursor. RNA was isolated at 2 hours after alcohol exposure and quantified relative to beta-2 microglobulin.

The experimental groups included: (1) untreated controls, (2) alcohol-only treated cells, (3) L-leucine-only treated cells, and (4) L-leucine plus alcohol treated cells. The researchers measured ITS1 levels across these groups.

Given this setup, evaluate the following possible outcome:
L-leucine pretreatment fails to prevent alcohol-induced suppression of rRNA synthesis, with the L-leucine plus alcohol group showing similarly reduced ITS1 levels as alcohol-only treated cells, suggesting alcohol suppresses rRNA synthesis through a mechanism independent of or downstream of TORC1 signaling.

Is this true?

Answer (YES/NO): NO